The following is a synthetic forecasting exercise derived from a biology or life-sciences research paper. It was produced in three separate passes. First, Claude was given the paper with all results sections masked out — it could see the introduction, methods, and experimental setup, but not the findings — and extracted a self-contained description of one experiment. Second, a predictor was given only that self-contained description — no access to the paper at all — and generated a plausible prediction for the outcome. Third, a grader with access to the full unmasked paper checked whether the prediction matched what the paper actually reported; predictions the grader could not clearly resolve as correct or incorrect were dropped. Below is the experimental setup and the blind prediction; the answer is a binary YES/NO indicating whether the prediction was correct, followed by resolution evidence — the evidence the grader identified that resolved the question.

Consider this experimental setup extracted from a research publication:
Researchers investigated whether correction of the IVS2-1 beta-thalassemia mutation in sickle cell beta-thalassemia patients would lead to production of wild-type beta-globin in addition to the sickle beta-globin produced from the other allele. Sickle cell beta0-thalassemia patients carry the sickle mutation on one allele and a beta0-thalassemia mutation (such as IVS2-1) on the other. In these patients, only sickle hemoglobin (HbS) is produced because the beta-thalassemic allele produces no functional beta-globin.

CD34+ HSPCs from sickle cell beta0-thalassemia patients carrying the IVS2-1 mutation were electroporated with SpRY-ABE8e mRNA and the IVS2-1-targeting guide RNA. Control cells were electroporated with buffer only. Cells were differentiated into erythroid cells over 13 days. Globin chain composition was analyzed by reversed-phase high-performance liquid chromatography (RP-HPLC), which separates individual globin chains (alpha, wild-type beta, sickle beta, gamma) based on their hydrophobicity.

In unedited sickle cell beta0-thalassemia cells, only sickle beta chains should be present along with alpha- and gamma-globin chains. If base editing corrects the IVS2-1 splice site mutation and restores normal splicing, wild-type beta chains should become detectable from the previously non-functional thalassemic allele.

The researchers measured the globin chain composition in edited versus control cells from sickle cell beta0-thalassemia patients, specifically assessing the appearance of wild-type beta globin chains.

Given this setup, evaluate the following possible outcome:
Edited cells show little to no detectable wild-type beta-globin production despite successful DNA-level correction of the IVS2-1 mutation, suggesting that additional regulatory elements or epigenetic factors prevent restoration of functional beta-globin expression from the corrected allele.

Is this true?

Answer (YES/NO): NO